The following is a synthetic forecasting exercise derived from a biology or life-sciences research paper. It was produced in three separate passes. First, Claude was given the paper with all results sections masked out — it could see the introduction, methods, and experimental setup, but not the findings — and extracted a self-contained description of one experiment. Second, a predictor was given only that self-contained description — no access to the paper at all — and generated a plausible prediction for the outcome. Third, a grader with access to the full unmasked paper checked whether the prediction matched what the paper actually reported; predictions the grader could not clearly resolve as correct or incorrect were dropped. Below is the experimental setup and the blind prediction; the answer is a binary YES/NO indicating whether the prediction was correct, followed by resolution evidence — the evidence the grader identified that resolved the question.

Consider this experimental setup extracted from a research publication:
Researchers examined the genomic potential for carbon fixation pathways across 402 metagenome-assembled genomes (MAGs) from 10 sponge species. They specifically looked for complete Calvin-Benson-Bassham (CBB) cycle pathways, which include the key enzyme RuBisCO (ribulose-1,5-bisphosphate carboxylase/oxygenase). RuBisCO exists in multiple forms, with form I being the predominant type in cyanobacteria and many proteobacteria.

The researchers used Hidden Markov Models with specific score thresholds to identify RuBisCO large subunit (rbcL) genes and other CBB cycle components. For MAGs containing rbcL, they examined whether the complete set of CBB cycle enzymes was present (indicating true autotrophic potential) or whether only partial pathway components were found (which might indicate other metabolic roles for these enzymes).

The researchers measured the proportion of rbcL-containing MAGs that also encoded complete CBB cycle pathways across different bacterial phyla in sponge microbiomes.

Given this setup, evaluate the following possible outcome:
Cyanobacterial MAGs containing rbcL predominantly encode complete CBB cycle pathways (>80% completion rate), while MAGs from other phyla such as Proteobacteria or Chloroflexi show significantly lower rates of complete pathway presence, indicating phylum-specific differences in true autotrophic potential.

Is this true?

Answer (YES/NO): NO